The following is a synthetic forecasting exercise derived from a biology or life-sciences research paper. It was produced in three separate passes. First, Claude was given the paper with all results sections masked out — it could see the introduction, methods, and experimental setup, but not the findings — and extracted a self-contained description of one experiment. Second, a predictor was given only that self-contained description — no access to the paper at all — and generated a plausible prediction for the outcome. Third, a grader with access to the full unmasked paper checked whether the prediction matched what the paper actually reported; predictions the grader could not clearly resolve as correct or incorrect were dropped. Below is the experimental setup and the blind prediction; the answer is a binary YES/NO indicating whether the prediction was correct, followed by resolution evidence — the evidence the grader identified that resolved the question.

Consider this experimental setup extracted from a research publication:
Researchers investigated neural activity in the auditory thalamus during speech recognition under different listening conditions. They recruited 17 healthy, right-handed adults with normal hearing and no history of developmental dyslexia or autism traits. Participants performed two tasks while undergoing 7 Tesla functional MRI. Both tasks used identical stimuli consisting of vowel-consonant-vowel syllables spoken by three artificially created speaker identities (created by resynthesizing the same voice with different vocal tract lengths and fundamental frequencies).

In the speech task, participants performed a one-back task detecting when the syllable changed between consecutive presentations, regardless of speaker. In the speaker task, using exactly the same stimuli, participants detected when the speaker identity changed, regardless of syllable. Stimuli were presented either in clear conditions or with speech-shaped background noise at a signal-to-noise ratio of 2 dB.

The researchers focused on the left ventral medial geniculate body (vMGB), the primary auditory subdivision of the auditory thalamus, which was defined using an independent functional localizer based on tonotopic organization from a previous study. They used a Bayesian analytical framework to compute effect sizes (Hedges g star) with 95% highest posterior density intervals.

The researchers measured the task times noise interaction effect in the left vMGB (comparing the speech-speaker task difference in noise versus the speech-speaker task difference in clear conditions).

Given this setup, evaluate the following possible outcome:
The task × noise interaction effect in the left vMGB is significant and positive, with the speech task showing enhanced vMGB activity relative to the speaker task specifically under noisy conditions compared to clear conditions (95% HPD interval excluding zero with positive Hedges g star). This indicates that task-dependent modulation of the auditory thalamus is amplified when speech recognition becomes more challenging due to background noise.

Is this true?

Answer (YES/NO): YES